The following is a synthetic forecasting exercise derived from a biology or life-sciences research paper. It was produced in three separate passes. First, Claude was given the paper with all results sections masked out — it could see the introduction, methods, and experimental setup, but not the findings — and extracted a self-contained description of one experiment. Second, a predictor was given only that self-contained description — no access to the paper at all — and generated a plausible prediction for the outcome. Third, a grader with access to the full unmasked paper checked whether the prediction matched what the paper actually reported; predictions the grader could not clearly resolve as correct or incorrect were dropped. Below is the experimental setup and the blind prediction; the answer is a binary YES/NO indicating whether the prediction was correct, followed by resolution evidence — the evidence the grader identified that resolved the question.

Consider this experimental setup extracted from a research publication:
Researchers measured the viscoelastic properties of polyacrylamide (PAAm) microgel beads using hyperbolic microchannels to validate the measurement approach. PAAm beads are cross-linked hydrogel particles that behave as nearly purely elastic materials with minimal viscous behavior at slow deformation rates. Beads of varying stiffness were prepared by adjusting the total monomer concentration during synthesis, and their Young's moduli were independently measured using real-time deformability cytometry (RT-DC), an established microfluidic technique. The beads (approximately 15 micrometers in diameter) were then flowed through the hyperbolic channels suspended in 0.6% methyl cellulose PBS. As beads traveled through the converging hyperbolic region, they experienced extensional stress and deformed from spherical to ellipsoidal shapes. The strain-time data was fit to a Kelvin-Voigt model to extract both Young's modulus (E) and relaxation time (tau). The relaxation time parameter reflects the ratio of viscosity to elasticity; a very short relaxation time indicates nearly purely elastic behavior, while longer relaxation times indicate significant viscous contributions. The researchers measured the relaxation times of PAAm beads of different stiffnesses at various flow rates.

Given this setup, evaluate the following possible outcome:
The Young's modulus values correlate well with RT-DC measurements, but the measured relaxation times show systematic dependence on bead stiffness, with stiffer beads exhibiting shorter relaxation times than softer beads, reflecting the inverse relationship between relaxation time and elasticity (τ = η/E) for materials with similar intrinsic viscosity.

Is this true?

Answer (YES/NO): NO